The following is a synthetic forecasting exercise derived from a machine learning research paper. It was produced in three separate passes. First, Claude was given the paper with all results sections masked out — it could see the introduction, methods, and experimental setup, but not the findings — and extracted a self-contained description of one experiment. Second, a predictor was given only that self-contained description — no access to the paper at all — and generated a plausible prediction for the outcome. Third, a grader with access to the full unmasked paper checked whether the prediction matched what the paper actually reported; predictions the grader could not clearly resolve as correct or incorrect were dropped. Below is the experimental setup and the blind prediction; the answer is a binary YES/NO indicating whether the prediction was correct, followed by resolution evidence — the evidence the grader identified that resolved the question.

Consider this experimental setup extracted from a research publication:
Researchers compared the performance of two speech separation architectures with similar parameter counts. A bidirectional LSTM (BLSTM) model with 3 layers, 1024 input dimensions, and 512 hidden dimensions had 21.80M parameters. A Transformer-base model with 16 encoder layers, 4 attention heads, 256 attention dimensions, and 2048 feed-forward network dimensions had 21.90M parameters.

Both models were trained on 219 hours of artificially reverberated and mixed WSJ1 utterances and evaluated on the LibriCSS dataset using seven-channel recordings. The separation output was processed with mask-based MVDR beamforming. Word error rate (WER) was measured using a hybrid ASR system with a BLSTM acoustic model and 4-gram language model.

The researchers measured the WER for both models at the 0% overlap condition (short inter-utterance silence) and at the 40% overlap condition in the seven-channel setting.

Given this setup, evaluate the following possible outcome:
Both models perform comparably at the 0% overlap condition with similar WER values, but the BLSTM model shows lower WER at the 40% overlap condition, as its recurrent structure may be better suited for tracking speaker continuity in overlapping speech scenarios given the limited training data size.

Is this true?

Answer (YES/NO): NO